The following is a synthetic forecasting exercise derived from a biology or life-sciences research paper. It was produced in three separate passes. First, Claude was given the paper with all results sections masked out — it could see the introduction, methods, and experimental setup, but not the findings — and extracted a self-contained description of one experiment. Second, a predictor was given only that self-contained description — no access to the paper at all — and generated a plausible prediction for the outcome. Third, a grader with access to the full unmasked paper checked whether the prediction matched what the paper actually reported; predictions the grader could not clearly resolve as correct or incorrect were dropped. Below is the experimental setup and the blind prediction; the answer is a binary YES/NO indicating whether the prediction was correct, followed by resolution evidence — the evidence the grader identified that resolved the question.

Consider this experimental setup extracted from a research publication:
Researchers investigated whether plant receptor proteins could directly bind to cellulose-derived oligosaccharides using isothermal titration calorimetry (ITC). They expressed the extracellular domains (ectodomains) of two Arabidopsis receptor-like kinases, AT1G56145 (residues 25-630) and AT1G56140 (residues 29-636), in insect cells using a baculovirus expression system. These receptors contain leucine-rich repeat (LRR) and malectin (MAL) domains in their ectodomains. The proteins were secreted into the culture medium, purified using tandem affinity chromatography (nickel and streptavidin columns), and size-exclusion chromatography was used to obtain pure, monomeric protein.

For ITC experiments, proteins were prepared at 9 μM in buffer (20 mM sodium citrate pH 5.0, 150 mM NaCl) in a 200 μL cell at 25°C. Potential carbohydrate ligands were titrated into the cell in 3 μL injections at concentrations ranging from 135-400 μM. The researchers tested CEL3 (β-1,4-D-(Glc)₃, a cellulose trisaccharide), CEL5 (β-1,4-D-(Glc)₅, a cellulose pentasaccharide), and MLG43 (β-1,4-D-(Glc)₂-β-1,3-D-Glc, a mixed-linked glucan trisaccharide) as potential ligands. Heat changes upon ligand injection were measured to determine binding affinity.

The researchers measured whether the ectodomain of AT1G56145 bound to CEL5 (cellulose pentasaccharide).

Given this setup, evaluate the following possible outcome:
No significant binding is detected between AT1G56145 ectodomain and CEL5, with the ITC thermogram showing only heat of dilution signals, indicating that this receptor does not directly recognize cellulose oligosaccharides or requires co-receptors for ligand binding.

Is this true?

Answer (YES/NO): NO